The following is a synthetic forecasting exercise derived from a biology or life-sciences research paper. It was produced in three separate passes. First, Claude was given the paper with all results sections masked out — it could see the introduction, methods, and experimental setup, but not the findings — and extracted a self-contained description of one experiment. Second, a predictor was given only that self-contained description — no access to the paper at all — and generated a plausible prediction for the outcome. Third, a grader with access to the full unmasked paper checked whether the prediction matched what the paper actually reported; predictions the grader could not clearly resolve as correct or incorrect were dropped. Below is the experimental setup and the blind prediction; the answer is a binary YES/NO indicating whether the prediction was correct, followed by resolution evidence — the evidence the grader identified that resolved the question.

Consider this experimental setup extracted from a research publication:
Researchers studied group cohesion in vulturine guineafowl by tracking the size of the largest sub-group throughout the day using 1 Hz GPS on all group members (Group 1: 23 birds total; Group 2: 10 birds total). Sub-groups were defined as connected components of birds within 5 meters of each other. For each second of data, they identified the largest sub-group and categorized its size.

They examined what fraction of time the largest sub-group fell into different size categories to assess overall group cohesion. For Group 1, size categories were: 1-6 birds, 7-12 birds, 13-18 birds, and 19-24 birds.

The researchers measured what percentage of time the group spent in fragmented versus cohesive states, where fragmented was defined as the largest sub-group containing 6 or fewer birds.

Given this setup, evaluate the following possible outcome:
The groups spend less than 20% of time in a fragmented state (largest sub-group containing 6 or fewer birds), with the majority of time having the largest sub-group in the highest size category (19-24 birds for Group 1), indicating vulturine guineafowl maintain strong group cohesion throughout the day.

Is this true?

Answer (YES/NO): NO